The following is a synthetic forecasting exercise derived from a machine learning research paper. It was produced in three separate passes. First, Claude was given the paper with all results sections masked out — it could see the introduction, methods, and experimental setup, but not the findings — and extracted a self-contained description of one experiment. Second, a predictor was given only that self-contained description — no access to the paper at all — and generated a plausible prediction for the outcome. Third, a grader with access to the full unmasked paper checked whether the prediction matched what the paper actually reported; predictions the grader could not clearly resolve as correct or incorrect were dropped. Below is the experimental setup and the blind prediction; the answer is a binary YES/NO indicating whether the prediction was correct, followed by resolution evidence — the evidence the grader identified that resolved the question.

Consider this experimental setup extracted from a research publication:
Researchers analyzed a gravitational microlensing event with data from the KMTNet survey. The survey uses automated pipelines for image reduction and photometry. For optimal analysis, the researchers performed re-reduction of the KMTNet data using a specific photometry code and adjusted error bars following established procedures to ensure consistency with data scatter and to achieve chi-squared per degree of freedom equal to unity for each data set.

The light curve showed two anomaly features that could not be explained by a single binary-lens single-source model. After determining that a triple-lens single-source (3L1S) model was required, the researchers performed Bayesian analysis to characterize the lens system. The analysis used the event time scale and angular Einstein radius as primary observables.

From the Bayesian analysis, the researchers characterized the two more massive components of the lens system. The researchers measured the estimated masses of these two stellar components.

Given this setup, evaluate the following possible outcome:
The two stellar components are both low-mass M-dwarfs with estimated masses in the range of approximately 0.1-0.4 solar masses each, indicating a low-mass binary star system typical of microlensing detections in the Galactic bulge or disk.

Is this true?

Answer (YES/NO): NO